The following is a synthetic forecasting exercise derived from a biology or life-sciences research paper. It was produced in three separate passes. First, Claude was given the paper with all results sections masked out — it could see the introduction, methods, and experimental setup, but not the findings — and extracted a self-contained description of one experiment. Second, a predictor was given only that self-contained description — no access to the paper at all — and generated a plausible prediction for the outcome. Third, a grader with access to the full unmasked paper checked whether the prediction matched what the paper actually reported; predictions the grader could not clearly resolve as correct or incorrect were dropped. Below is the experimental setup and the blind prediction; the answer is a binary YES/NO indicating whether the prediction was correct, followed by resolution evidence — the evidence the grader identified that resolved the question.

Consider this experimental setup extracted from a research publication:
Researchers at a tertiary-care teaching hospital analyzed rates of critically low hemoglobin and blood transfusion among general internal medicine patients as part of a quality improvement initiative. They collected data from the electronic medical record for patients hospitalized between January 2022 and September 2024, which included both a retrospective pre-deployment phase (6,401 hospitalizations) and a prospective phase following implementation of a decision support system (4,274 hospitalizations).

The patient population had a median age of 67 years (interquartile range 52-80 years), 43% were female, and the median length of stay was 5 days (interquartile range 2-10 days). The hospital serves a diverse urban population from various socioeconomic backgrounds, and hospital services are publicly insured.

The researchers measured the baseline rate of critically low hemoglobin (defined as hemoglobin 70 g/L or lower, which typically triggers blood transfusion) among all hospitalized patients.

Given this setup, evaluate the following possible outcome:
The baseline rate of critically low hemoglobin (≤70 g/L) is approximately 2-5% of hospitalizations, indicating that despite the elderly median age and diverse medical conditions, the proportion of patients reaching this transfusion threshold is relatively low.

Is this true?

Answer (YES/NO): NO